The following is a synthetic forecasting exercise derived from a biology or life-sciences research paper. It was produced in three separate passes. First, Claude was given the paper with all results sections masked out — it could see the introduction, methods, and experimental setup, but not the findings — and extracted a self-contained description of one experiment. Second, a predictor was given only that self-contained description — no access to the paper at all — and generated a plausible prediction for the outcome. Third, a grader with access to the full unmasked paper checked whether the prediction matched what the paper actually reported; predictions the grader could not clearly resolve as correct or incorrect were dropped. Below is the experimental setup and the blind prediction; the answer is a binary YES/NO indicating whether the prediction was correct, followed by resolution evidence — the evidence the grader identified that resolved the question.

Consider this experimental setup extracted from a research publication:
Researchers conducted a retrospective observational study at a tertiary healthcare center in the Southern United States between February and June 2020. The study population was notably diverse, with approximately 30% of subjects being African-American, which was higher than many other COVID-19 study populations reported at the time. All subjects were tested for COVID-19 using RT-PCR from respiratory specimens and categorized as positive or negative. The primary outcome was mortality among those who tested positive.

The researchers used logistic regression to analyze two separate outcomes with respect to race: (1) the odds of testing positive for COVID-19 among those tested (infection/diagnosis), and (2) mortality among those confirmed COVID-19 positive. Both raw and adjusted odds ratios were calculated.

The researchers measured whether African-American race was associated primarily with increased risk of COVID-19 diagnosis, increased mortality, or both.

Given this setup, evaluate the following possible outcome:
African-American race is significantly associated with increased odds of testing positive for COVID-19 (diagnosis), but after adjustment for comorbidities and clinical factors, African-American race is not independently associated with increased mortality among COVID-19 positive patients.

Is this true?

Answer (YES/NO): YES